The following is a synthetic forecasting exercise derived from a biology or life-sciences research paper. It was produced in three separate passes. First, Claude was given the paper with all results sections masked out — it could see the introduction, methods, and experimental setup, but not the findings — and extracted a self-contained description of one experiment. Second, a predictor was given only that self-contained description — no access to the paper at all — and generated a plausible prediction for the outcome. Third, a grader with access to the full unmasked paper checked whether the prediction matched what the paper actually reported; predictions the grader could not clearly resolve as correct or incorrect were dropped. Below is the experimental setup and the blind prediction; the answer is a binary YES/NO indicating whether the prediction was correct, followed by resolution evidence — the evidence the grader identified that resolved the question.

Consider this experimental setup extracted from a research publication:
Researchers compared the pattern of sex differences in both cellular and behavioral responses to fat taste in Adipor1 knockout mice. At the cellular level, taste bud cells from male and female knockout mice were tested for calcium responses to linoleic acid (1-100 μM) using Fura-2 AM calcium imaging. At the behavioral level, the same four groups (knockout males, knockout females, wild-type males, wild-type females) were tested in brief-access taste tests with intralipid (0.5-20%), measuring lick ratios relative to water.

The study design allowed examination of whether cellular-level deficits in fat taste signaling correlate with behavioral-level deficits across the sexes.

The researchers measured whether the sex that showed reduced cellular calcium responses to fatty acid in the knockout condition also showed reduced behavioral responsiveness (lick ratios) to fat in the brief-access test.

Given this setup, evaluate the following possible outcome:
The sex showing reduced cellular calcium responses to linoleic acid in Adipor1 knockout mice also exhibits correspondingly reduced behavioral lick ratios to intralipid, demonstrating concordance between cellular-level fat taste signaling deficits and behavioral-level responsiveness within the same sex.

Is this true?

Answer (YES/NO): NO